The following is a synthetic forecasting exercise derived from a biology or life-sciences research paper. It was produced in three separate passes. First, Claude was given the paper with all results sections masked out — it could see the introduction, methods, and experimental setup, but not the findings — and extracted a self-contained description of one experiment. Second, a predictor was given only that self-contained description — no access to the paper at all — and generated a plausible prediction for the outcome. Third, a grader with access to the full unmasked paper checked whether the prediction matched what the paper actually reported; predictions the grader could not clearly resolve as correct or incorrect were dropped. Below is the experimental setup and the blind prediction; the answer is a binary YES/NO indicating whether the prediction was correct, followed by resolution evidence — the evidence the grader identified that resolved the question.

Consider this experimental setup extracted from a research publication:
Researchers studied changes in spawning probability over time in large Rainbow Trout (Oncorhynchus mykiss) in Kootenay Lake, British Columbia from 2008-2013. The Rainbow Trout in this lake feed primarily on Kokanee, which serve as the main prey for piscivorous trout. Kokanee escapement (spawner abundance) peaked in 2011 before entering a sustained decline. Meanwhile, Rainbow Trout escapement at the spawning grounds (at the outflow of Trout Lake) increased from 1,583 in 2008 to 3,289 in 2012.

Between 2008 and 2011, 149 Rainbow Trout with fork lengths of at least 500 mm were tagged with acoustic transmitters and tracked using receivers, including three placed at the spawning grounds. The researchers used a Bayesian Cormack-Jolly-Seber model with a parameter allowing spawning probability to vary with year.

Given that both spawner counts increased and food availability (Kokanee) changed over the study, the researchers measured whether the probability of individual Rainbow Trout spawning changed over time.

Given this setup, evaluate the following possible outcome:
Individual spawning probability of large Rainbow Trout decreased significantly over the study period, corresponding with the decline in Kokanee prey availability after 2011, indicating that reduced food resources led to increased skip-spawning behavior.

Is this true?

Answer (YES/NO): NO